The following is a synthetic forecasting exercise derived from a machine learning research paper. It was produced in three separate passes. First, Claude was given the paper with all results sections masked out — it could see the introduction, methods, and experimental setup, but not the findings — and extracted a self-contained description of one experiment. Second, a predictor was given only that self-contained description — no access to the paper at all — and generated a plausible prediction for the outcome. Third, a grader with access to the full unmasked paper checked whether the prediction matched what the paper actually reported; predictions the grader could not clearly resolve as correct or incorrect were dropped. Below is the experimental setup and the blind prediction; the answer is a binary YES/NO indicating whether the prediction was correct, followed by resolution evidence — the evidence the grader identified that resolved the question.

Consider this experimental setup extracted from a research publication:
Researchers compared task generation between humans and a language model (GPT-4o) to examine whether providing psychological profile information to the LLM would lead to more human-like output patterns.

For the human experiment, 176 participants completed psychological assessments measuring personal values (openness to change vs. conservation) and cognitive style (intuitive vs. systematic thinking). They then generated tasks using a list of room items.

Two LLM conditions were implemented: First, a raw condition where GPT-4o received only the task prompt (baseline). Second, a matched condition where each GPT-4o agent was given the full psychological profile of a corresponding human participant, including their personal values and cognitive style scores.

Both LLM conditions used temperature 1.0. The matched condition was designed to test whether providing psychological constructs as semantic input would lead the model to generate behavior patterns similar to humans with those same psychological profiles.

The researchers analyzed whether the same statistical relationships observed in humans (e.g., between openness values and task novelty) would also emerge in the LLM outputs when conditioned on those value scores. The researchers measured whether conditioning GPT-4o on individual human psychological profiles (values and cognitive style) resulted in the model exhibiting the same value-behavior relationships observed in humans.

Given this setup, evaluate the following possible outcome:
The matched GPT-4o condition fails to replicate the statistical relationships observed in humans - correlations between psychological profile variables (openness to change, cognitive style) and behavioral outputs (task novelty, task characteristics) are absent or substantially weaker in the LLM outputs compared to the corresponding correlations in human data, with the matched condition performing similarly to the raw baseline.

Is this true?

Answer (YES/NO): YES